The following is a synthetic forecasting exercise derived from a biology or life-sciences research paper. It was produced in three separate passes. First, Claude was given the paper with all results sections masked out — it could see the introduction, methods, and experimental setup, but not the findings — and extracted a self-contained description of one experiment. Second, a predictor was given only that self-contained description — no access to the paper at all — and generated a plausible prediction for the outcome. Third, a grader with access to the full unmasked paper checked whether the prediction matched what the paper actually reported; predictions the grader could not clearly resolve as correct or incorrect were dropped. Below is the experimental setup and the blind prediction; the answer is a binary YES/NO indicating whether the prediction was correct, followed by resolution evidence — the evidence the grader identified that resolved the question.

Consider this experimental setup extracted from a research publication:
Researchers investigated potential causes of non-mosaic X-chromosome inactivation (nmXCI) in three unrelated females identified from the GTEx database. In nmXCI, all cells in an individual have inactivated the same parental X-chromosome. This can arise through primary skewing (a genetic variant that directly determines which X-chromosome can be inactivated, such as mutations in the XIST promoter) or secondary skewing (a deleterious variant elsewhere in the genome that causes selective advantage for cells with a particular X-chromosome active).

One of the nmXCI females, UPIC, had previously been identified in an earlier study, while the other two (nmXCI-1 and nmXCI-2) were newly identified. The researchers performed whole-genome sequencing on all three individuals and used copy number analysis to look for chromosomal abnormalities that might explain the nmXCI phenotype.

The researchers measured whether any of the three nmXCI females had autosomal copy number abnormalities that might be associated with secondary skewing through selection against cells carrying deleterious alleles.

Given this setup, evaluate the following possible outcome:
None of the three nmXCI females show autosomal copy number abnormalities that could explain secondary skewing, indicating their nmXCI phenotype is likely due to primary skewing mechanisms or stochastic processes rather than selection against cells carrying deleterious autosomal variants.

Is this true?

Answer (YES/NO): NO